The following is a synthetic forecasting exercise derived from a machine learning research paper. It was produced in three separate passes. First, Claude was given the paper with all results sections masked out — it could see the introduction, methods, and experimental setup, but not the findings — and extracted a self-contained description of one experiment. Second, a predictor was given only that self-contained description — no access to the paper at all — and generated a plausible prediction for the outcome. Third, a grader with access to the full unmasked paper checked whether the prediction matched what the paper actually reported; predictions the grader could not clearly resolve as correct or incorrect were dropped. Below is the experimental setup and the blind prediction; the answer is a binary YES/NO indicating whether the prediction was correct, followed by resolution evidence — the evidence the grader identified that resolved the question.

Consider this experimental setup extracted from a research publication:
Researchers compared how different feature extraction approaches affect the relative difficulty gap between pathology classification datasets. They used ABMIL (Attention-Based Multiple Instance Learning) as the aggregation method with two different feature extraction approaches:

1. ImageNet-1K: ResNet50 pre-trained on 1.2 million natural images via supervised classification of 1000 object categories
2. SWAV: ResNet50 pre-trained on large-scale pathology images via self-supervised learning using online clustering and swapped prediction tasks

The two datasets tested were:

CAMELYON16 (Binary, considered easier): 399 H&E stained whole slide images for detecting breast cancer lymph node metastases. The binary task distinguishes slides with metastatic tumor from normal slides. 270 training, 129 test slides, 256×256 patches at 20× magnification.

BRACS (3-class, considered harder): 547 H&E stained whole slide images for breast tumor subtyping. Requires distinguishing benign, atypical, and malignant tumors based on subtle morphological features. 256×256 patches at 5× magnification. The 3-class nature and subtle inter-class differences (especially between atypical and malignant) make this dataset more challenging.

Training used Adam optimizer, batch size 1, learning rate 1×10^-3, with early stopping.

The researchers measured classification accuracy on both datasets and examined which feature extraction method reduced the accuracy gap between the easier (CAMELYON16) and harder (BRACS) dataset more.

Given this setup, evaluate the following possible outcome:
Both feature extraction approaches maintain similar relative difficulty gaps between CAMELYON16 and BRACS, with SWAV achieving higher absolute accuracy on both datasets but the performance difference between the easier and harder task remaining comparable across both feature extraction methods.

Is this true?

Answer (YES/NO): NO